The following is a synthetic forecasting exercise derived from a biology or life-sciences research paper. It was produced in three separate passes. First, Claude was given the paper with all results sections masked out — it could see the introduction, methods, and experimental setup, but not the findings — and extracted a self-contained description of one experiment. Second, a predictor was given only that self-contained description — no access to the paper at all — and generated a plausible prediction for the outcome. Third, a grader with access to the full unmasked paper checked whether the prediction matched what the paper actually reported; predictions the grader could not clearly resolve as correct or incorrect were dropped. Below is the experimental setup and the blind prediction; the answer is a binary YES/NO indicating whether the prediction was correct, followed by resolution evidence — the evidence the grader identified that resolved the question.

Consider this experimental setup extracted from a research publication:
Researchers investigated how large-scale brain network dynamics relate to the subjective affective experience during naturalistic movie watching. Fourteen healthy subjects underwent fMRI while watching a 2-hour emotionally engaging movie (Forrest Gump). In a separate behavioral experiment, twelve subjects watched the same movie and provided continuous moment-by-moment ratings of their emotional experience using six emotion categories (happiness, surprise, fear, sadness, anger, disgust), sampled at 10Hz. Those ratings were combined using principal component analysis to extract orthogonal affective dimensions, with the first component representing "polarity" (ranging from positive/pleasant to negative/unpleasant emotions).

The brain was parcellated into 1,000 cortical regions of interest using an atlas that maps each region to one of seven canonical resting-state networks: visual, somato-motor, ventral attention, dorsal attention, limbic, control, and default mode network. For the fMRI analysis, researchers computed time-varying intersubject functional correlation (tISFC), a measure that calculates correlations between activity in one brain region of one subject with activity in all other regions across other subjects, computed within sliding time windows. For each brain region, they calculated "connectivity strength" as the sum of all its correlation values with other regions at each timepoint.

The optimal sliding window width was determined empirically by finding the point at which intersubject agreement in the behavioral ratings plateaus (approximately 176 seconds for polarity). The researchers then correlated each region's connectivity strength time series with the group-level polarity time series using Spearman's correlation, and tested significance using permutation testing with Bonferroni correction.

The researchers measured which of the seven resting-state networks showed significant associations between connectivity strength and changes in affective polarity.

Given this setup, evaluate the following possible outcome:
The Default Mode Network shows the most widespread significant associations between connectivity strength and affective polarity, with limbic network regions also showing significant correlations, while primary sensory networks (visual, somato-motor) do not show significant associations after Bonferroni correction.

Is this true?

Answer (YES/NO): NO